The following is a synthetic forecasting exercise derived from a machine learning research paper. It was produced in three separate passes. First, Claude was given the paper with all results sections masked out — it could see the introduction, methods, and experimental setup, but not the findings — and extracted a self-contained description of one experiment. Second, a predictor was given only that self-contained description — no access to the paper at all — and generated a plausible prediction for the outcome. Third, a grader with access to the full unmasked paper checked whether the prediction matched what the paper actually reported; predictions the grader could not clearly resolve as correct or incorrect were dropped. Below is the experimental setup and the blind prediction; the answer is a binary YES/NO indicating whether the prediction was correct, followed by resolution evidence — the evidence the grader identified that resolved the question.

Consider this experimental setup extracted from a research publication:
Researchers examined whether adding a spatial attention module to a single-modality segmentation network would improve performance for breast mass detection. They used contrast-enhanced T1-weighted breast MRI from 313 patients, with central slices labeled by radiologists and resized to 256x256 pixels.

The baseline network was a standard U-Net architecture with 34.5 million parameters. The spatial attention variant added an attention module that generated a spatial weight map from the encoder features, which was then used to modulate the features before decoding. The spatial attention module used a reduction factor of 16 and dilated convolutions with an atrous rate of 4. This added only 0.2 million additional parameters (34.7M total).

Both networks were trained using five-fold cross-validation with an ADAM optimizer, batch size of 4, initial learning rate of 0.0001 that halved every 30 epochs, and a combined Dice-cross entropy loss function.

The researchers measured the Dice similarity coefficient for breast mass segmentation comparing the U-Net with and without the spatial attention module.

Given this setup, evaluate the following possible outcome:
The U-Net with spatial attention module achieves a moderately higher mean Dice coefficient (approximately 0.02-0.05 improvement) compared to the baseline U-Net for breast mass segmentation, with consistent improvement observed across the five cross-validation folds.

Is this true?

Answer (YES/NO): YES